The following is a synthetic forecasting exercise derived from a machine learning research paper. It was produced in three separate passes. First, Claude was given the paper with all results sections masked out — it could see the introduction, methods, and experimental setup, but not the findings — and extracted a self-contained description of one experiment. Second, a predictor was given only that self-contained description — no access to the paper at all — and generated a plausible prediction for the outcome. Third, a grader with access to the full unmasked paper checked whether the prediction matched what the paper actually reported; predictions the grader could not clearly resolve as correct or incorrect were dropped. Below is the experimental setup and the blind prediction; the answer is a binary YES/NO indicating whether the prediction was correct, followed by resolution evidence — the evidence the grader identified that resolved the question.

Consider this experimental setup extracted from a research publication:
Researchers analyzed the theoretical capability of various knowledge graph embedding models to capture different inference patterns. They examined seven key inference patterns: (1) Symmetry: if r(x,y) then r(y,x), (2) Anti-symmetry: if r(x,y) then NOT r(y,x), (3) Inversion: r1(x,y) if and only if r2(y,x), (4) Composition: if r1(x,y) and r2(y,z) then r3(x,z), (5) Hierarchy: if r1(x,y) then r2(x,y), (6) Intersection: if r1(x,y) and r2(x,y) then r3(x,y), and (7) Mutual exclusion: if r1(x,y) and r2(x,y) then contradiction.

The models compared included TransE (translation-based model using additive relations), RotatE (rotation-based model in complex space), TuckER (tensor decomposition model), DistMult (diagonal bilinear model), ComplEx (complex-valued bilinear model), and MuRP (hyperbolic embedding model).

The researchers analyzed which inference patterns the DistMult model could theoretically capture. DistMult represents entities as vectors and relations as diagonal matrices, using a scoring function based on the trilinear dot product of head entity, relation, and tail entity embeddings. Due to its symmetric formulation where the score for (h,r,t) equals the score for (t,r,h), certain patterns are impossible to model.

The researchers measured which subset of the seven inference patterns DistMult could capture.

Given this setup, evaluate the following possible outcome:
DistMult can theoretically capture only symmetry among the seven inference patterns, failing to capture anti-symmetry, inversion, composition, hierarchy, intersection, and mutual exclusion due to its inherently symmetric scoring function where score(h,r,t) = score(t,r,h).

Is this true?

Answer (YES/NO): NO